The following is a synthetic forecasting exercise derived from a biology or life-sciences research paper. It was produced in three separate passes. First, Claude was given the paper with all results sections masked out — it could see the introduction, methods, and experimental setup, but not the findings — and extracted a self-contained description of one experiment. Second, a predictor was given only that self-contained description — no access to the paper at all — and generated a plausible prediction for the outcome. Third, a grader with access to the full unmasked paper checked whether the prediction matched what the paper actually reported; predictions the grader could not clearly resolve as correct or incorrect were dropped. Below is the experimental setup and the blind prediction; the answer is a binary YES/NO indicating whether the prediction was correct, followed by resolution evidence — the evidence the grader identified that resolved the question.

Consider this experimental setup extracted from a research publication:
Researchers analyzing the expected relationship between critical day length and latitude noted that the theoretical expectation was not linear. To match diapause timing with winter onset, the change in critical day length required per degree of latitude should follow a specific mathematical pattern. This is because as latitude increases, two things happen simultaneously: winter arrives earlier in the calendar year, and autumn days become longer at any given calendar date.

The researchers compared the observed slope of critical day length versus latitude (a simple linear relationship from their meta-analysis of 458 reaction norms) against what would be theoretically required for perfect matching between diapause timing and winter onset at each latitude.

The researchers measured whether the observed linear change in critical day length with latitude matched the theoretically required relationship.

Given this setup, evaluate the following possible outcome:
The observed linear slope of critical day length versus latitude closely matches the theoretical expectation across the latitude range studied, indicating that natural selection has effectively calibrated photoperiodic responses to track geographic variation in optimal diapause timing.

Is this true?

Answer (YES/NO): NO